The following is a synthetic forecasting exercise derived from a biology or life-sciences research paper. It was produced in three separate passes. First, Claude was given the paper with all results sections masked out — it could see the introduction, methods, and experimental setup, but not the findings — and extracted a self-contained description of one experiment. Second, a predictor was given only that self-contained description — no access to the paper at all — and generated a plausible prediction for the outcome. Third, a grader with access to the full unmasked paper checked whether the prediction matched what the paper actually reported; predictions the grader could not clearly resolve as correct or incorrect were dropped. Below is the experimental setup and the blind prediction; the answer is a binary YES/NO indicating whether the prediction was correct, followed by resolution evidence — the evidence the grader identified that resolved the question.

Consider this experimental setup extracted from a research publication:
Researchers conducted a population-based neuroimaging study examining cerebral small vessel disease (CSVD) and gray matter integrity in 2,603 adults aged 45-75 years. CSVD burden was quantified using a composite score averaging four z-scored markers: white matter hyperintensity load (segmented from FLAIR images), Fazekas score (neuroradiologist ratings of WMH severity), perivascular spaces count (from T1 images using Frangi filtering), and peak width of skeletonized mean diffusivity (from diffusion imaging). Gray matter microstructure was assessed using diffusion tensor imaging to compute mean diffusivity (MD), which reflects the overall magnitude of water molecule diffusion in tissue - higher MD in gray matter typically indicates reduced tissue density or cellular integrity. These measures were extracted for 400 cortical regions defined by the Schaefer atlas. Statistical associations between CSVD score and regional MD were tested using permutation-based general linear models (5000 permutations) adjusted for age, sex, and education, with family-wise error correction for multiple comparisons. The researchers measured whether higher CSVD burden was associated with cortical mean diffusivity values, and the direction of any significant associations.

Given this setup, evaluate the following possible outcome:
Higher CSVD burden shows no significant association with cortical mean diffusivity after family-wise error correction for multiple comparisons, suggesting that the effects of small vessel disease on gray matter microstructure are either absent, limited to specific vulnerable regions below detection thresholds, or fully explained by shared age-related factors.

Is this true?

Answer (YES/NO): NO